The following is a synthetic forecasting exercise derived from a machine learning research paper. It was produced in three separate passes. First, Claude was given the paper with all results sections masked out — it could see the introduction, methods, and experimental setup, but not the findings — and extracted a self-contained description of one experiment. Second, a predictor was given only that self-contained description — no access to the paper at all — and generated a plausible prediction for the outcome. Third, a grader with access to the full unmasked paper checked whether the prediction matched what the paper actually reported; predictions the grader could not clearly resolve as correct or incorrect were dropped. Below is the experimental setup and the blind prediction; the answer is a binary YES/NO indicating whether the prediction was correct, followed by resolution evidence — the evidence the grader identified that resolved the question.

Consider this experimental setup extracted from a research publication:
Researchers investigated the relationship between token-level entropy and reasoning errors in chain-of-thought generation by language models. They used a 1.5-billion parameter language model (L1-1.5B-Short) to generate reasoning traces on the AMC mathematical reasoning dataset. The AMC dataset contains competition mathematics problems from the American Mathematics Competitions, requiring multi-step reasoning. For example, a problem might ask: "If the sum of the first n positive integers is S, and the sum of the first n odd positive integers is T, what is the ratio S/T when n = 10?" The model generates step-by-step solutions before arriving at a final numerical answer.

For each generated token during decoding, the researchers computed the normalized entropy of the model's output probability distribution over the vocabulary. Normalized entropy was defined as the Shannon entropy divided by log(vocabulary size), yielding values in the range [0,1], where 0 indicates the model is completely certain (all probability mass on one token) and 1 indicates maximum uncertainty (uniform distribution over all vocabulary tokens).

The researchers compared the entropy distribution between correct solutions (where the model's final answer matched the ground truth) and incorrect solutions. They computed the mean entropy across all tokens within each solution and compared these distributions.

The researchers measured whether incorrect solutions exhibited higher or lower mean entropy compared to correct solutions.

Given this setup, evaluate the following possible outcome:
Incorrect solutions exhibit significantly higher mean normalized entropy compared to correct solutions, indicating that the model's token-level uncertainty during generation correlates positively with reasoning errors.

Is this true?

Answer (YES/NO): YES